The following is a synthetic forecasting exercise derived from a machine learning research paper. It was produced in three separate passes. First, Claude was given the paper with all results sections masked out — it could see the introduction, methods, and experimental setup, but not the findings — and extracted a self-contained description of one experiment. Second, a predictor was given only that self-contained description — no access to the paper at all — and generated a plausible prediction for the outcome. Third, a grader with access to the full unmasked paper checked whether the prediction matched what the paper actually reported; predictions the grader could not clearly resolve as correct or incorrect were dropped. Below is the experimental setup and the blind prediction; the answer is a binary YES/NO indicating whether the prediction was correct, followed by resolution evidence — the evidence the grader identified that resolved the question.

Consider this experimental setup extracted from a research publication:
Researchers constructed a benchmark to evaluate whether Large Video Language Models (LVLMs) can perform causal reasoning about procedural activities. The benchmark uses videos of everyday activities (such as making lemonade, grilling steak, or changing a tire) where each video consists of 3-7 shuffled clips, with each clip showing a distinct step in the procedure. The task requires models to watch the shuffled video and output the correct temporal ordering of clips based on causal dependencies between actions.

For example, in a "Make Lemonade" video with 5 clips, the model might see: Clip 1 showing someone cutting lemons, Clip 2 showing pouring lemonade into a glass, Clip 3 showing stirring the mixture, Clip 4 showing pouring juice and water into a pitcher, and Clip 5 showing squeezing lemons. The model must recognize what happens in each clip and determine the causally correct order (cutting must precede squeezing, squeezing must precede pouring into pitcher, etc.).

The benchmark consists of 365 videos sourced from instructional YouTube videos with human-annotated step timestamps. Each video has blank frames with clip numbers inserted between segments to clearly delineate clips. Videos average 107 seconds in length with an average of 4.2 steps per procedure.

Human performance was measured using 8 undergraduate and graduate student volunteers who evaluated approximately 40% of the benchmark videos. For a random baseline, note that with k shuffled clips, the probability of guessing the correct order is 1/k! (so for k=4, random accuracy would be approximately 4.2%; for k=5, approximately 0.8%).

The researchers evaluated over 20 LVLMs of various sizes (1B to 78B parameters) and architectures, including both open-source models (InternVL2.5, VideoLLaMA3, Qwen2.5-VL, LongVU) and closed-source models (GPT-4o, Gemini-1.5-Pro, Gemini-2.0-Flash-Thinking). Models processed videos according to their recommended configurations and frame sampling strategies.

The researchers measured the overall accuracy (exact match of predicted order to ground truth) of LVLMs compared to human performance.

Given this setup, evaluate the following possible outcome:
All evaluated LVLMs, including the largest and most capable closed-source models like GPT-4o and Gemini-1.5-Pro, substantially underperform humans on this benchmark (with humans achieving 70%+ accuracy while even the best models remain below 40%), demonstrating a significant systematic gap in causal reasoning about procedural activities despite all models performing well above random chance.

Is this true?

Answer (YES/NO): NO